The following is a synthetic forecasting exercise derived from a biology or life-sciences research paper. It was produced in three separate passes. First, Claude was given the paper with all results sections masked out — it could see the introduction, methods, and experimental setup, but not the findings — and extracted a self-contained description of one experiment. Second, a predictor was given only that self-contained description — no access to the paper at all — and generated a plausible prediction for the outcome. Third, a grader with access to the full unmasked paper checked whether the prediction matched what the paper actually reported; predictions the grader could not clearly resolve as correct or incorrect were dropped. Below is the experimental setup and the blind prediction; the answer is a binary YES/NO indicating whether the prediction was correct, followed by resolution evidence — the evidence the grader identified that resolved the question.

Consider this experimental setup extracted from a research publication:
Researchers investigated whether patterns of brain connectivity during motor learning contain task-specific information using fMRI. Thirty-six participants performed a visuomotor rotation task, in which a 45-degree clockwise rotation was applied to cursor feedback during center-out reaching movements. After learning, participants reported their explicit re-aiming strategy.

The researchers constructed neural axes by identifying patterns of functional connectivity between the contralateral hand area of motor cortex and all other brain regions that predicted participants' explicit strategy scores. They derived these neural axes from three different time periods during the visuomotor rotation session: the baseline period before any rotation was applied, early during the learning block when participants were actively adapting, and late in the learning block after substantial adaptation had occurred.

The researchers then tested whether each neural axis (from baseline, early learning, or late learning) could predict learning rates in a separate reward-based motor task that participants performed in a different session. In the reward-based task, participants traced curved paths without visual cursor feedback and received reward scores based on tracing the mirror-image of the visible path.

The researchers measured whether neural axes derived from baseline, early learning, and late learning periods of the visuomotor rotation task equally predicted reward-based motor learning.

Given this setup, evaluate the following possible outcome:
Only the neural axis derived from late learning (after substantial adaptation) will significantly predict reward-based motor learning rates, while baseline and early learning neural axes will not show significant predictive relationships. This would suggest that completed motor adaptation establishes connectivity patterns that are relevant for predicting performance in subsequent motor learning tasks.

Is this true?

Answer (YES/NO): NO